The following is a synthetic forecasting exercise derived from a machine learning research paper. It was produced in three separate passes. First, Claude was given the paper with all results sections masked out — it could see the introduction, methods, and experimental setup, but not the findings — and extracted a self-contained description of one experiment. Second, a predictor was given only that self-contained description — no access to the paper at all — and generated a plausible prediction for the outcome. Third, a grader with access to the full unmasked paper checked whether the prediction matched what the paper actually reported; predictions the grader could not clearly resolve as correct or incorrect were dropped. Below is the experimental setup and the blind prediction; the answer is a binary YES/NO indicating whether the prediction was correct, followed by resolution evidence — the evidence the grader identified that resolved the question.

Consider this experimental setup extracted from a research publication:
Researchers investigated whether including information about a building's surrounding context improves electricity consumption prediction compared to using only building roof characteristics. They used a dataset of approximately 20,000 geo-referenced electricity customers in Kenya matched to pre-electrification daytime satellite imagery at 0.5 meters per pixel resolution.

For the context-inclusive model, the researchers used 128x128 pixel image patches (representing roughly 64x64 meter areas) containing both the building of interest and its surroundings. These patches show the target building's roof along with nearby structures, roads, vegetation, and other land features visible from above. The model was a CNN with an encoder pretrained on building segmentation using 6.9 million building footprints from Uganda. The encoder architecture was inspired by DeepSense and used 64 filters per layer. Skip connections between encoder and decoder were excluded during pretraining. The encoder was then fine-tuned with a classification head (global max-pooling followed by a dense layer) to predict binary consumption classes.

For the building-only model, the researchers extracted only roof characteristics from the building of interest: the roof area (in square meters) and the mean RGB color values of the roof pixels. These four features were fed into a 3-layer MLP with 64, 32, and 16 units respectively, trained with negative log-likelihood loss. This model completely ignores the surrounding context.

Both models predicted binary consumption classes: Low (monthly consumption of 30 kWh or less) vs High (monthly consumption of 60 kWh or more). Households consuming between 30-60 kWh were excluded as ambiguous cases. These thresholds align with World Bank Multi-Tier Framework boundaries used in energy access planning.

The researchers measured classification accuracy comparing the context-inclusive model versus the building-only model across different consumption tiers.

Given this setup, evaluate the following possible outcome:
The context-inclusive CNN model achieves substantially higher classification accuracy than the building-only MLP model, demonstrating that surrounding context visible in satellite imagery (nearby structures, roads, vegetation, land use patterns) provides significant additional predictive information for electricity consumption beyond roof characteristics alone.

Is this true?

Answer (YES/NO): NO